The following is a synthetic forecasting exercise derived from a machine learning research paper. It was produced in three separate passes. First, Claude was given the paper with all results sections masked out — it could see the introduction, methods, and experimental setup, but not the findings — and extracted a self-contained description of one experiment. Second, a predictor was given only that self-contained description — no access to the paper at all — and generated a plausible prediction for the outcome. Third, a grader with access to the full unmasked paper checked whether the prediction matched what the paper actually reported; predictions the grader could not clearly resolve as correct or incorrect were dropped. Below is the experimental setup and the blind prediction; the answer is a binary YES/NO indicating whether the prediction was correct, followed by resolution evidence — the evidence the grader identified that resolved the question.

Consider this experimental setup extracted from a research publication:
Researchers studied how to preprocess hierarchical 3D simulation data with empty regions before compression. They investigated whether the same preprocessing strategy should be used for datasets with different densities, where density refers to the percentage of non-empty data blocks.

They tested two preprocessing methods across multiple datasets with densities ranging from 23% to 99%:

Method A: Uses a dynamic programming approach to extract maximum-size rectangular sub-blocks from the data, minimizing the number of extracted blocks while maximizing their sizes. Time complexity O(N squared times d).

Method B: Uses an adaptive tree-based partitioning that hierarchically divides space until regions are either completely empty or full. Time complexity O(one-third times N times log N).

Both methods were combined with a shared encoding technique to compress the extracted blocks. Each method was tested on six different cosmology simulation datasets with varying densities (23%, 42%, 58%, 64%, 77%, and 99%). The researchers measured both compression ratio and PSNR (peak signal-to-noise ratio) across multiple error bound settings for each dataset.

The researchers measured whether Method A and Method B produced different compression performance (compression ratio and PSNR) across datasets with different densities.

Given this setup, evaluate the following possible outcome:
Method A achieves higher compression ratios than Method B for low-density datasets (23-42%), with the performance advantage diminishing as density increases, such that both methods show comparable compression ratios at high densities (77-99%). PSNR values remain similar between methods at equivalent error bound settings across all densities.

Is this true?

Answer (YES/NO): NO